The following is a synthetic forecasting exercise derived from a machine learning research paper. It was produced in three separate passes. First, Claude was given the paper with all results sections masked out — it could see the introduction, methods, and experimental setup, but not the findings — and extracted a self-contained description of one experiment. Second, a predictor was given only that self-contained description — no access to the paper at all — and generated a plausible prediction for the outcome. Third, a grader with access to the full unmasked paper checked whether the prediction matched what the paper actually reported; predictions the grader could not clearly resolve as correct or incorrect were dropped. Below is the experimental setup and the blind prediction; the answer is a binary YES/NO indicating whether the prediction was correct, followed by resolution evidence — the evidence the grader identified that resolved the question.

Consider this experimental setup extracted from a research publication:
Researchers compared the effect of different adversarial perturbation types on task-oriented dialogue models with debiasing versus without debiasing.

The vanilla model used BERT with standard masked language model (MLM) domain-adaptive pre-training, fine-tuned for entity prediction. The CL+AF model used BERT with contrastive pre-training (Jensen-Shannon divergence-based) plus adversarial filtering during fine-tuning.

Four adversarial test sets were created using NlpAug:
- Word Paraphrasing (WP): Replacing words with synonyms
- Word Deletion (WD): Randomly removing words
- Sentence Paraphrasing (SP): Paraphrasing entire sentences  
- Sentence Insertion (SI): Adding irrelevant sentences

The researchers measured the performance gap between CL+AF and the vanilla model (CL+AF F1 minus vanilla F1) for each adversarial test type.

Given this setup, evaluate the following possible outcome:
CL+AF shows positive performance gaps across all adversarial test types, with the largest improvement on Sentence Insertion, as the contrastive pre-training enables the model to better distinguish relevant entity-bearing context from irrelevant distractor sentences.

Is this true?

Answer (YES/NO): NO